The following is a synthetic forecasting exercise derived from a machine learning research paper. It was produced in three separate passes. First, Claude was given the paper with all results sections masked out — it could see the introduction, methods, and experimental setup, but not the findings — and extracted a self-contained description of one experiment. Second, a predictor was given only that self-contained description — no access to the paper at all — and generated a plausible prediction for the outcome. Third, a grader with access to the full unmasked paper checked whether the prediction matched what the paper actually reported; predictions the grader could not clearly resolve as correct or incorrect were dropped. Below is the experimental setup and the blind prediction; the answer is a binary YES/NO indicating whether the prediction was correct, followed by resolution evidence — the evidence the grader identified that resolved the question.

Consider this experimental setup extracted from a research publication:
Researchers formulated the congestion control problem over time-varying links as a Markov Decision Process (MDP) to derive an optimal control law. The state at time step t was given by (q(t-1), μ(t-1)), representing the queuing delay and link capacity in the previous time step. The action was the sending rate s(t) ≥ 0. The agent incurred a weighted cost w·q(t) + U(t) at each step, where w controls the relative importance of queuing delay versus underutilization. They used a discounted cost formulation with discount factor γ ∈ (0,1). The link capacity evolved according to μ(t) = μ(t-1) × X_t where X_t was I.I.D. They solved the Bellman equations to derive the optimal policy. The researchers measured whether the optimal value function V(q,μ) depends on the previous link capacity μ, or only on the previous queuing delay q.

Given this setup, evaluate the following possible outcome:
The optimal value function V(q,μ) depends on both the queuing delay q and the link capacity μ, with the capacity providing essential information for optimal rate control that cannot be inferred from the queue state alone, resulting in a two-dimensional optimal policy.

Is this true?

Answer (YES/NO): NO